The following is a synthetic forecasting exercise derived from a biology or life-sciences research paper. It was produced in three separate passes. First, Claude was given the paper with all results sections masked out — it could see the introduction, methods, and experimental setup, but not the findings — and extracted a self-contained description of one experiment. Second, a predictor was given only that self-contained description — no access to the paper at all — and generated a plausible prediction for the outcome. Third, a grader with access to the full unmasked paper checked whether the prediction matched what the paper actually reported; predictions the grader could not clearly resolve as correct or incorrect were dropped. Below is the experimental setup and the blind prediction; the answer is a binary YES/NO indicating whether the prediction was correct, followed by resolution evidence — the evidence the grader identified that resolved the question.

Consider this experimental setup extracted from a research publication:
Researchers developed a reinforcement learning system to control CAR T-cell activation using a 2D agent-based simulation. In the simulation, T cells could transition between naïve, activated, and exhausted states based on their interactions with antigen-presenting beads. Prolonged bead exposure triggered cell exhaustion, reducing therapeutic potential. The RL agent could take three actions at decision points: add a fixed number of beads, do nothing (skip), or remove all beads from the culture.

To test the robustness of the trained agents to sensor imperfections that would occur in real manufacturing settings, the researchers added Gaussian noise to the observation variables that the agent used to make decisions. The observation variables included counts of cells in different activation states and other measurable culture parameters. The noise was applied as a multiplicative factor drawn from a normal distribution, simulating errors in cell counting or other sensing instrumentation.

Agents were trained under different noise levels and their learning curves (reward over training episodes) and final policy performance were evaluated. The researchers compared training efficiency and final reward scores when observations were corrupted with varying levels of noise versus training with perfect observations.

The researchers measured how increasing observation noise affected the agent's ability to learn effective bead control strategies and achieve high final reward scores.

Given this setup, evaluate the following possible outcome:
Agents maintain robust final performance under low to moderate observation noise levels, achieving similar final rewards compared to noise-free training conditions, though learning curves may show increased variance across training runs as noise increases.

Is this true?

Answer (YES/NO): NO